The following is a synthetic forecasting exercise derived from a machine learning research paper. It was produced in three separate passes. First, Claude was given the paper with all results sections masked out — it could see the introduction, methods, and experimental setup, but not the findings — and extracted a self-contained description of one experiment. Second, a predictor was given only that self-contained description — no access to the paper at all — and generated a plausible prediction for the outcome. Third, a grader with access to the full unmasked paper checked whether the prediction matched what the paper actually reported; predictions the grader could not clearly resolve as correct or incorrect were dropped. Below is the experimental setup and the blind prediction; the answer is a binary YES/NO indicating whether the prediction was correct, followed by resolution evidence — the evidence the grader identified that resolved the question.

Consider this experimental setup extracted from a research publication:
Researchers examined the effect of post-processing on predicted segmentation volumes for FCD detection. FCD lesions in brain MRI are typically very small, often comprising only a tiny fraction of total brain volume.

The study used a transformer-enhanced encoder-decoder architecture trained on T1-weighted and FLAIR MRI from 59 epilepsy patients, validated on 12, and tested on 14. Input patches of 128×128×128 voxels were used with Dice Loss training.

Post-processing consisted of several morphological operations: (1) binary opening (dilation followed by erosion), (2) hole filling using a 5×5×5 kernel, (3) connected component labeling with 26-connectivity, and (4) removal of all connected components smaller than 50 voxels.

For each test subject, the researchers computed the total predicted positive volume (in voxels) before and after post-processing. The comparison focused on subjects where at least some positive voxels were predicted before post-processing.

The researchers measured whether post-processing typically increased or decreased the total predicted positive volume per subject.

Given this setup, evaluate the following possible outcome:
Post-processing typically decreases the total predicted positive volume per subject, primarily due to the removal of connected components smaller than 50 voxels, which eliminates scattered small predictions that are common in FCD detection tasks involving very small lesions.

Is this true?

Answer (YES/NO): YES